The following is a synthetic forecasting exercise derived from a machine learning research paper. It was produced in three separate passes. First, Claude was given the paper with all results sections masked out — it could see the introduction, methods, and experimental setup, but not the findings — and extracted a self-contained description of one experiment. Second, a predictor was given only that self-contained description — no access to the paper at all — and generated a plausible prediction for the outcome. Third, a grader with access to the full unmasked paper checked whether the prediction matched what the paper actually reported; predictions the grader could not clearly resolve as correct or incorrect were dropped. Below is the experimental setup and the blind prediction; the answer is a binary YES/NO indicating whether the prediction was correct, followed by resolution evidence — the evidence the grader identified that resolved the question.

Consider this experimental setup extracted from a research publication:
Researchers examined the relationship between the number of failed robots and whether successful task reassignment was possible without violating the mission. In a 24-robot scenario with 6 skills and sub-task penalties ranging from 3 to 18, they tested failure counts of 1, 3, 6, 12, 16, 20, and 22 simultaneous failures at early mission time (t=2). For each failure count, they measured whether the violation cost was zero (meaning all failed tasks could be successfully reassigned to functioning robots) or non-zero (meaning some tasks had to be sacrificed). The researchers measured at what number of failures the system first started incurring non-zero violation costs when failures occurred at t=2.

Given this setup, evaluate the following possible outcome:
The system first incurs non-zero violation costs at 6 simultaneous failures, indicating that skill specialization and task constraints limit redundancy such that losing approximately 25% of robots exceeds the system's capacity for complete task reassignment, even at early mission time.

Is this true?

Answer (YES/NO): NO